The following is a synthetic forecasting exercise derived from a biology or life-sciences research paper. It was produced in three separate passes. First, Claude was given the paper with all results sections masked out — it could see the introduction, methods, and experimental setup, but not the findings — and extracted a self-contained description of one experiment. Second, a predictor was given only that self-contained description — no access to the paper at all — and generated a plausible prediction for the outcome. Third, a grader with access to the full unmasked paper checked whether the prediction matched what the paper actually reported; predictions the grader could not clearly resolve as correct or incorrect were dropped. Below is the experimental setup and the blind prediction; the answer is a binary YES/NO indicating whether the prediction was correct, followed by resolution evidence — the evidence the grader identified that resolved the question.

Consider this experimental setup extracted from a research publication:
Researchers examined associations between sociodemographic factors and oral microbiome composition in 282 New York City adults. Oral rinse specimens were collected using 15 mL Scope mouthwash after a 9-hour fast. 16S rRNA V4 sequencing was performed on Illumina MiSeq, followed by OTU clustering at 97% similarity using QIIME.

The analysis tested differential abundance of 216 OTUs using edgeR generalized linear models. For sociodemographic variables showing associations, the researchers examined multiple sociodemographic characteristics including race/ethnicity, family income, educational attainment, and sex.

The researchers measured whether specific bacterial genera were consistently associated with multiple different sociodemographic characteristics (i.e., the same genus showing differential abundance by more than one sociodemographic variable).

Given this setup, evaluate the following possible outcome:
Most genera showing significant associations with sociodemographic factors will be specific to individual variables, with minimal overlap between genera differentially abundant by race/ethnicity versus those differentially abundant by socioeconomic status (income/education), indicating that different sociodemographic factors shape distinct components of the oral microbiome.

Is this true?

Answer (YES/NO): NO